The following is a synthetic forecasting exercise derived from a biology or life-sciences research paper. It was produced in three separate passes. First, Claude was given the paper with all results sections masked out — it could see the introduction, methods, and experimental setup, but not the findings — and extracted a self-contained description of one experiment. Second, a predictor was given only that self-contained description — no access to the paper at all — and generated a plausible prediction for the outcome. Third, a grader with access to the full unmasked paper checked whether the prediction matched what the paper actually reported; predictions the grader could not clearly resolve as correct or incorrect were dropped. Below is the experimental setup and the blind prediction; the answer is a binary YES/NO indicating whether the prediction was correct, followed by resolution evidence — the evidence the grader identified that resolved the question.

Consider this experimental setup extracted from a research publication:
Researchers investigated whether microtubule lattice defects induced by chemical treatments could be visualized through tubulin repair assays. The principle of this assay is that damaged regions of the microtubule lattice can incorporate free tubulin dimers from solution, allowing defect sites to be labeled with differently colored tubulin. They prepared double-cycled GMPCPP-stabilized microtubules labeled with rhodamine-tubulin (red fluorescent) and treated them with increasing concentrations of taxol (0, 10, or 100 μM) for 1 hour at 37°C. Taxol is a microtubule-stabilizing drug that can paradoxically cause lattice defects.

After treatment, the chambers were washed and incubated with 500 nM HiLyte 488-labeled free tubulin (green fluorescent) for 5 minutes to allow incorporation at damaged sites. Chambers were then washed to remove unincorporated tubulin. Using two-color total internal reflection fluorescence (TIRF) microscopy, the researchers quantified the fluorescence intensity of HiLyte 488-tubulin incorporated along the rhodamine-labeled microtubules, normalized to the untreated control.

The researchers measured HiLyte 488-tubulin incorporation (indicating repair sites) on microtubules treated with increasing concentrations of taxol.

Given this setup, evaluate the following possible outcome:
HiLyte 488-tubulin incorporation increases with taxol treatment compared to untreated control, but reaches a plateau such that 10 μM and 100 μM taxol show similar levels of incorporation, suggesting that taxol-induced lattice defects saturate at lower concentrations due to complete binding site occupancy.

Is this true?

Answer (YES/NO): NO